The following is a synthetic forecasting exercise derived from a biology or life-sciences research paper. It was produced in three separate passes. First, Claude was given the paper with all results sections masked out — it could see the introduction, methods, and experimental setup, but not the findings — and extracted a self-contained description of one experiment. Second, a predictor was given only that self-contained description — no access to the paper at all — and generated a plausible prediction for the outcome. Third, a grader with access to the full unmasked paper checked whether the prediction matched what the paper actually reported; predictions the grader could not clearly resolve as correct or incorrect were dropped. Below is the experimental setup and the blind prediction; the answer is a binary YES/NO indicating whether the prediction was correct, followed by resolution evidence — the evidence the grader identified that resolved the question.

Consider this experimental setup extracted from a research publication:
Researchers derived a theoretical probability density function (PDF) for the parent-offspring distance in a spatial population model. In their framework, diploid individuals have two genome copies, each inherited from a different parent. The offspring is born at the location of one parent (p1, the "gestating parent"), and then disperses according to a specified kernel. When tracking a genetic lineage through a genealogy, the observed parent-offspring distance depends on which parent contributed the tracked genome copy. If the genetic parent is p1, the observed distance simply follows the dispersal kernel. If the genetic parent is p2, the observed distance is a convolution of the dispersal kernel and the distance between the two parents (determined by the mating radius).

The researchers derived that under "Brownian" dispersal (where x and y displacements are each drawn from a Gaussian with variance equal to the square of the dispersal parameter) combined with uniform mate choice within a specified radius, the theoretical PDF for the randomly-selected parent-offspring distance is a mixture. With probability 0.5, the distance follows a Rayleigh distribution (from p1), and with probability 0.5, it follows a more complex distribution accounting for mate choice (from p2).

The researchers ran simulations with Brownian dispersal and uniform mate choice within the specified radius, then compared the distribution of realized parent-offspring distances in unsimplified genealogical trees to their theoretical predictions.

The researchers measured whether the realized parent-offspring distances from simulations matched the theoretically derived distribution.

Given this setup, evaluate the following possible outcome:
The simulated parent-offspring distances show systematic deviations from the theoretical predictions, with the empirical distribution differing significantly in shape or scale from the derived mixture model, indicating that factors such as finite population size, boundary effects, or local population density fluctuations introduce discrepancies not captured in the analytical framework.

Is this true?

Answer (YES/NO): NO